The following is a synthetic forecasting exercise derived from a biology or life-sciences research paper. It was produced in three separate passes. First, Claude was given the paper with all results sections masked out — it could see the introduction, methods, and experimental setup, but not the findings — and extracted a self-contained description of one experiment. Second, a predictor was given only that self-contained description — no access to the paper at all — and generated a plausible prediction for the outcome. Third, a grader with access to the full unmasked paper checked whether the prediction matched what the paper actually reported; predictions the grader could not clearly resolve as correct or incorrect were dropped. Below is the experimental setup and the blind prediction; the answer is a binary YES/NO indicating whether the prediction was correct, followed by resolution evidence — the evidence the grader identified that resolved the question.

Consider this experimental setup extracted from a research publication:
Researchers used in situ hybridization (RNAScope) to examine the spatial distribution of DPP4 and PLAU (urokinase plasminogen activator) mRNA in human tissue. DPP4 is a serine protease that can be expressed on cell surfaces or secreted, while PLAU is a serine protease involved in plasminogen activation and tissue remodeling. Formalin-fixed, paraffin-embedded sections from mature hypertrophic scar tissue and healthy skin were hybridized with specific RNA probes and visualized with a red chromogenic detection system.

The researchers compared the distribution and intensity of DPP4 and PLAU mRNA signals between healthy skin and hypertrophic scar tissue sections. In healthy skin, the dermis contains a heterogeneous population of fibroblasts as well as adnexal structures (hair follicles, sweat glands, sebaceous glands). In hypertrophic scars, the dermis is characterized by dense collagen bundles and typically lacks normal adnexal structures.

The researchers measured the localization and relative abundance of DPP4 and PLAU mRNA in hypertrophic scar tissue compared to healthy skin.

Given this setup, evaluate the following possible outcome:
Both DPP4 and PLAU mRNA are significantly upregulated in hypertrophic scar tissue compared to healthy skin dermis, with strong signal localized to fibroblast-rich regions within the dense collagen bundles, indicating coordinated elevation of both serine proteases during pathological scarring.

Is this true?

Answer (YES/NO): NO